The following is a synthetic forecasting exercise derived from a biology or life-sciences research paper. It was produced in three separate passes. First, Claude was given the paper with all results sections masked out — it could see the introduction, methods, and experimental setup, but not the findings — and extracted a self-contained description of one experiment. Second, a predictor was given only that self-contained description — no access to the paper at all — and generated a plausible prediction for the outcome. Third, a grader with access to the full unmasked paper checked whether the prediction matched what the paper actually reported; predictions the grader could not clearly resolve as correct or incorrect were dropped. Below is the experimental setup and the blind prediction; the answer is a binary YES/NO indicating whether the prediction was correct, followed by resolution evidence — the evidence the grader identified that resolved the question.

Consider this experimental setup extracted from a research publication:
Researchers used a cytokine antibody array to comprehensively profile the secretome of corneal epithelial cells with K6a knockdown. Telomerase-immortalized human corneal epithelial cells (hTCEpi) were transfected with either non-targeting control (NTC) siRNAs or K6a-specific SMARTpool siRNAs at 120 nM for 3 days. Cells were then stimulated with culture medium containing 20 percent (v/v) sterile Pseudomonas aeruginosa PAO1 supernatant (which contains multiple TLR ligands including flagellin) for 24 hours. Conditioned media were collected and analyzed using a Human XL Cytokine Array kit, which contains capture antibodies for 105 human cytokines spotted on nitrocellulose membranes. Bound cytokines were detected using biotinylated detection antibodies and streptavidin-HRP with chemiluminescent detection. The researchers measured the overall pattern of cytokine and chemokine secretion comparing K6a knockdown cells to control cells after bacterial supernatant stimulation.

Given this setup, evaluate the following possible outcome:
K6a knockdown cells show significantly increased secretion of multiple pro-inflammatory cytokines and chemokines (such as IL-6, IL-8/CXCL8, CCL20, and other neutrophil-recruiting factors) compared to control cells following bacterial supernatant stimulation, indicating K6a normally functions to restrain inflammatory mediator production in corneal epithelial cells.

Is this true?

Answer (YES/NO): YES